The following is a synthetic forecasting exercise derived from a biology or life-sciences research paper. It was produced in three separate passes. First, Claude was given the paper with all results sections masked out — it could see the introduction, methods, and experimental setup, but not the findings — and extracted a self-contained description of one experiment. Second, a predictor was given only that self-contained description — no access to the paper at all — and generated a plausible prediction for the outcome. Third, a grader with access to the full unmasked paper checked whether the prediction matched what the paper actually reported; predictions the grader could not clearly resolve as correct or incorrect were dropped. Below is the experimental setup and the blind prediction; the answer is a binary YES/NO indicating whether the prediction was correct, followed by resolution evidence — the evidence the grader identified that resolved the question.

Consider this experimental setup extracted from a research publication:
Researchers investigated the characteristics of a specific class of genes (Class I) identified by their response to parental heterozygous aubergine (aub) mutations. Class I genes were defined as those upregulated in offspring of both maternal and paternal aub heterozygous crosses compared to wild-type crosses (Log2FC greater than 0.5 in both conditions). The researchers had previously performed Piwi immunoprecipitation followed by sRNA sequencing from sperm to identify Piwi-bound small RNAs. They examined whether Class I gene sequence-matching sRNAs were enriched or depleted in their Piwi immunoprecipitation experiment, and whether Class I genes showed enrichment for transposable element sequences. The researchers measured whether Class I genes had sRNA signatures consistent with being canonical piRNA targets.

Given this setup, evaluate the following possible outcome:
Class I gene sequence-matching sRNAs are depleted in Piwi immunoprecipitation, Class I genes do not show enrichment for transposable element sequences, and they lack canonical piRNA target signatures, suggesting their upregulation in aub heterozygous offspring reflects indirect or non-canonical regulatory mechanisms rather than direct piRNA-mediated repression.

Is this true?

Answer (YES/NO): NO